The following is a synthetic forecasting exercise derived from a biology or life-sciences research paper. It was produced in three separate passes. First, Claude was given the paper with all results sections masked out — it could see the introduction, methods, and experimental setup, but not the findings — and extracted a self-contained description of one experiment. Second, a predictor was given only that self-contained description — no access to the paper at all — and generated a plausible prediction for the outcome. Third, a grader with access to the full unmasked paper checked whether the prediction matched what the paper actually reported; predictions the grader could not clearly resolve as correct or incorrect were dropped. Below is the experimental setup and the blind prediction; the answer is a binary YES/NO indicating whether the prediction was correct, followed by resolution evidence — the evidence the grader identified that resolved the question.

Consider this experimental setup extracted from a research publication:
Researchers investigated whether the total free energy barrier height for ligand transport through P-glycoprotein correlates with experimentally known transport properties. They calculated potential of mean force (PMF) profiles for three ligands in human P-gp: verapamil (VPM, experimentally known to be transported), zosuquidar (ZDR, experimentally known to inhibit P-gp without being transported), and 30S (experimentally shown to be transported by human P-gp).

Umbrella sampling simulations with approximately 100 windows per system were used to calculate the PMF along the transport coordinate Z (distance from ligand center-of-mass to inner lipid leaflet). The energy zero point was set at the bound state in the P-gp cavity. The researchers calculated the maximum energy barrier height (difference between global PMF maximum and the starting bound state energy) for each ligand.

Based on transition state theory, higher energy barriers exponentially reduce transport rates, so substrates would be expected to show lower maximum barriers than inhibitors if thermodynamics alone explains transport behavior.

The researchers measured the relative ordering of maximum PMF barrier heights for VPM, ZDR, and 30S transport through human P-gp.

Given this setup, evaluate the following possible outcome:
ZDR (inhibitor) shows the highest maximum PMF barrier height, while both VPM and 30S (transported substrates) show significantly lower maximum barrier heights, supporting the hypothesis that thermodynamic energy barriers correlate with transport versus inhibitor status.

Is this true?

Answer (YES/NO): YES